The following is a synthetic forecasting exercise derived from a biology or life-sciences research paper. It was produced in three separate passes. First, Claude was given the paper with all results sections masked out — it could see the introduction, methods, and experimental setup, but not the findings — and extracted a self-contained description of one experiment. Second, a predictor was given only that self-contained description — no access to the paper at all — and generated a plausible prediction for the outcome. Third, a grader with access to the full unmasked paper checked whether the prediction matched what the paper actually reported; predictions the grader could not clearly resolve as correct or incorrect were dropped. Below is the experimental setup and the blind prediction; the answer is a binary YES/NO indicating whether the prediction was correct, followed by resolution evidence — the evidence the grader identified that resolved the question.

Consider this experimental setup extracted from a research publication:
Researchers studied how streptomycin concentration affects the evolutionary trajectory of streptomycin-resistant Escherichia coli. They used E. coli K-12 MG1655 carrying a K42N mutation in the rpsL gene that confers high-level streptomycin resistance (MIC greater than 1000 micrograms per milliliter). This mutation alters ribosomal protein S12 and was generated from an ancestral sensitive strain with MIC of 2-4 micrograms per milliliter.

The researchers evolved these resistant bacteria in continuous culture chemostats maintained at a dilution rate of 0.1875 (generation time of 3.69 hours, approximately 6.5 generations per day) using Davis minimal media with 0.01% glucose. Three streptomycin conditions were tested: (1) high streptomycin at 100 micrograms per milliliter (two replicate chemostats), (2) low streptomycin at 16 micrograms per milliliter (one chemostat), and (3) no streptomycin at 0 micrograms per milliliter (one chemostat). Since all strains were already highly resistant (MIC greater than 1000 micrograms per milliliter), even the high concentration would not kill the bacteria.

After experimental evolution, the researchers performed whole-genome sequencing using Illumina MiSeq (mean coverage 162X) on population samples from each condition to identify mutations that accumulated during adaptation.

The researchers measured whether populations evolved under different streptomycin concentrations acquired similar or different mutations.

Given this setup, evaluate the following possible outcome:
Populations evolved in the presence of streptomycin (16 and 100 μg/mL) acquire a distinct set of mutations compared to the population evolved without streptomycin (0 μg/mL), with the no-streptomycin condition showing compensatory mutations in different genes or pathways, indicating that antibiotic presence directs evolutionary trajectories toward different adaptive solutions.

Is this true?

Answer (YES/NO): NO